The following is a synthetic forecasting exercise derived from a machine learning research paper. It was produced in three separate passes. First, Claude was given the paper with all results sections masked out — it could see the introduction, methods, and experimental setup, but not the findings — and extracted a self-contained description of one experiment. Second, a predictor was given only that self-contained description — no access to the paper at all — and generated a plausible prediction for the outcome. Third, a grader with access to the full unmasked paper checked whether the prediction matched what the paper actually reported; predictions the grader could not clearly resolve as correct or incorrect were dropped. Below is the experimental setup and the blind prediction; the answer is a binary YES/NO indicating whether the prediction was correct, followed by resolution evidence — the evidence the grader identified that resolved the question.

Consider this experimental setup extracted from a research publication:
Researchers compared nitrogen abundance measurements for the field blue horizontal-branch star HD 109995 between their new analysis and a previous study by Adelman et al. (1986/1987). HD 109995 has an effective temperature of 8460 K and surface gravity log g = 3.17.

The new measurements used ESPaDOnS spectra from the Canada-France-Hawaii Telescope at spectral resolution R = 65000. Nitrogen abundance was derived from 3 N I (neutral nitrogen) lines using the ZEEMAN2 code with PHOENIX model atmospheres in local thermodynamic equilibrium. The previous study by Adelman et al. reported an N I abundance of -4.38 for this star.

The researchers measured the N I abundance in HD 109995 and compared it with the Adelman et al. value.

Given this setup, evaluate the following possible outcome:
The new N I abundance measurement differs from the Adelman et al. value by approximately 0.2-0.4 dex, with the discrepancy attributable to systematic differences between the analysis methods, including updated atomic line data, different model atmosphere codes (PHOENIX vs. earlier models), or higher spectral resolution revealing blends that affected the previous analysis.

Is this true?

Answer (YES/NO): NO